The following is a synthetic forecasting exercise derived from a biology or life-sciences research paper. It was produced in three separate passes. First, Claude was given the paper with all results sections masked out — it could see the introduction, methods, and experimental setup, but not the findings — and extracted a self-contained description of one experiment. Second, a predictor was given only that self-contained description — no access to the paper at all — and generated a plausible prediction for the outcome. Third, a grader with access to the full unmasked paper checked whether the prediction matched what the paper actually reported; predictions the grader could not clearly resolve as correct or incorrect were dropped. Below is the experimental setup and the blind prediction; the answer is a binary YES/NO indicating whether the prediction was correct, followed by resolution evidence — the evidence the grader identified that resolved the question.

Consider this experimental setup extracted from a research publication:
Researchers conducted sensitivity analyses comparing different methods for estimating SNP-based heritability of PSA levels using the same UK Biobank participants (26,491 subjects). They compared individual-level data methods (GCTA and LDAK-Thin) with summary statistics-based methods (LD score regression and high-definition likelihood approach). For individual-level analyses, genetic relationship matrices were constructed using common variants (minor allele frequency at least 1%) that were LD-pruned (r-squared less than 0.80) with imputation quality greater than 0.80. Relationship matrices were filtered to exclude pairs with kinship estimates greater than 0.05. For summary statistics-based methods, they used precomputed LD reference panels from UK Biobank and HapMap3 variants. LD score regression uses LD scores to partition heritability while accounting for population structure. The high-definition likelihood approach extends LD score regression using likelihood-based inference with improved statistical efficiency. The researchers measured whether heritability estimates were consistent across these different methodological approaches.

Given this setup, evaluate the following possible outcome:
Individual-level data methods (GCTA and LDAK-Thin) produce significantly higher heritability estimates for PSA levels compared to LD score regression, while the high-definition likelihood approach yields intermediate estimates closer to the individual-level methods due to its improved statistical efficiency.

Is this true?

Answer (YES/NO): NO